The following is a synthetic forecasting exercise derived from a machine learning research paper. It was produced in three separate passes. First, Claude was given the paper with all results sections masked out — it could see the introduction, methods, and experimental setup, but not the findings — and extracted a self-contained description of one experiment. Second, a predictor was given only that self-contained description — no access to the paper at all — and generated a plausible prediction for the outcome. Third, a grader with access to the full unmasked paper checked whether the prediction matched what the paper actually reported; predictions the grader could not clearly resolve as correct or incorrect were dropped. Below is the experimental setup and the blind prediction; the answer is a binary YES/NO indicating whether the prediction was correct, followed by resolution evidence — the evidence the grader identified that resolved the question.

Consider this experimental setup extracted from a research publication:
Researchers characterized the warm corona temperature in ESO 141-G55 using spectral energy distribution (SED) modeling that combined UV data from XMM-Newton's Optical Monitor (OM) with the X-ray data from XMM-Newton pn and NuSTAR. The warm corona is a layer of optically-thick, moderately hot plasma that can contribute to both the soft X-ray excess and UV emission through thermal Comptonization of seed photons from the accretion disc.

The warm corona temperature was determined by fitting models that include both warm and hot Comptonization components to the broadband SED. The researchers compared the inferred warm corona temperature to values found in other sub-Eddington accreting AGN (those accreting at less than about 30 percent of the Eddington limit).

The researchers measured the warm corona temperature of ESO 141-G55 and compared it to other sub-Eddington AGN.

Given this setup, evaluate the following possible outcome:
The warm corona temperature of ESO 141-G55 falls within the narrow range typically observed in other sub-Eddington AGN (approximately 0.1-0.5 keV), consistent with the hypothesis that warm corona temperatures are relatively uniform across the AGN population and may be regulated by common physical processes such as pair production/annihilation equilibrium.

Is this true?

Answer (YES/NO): YES